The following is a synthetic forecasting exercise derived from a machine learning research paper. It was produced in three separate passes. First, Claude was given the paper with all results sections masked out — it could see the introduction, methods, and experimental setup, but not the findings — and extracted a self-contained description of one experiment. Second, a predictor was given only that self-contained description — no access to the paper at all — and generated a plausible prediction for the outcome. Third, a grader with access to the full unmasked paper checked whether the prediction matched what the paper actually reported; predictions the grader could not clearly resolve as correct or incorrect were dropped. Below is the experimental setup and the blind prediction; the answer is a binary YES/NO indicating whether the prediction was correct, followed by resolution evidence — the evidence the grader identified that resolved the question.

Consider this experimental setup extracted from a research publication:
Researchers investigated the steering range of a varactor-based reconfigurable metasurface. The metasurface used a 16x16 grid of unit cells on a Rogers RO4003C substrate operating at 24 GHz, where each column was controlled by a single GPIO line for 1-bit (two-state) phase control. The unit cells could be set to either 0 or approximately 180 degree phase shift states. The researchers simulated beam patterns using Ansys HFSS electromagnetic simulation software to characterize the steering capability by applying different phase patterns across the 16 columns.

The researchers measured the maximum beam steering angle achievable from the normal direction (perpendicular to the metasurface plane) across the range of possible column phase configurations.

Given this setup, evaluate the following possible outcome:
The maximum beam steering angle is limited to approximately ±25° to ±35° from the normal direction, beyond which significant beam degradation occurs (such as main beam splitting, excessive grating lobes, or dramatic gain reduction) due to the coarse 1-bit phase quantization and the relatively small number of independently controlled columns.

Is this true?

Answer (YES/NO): NO